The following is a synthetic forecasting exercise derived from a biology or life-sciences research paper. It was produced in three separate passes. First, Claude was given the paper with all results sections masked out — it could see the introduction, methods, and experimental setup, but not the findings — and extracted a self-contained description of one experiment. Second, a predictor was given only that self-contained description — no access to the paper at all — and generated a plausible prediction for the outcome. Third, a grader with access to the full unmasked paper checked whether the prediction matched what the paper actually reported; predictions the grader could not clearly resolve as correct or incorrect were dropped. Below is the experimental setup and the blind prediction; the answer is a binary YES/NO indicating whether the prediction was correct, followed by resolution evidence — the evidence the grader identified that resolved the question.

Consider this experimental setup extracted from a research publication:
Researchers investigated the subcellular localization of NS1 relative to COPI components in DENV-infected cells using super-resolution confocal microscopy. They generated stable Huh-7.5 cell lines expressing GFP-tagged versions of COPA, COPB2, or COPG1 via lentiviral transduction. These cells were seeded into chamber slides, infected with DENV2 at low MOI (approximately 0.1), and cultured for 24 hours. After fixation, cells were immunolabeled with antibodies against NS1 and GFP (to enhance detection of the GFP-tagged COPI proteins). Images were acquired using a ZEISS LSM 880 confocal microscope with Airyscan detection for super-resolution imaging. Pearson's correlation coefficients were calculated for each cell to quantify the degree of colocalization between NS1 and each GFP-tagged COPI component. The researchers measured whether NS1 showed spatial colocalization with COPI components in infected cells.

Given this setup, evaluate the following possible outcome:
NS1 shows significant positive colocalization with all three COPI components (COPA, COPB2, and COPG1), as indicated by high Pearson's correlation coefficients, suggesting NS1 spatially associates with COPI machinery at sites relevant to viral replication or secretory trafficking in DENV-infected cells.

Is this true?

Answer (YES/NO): NO